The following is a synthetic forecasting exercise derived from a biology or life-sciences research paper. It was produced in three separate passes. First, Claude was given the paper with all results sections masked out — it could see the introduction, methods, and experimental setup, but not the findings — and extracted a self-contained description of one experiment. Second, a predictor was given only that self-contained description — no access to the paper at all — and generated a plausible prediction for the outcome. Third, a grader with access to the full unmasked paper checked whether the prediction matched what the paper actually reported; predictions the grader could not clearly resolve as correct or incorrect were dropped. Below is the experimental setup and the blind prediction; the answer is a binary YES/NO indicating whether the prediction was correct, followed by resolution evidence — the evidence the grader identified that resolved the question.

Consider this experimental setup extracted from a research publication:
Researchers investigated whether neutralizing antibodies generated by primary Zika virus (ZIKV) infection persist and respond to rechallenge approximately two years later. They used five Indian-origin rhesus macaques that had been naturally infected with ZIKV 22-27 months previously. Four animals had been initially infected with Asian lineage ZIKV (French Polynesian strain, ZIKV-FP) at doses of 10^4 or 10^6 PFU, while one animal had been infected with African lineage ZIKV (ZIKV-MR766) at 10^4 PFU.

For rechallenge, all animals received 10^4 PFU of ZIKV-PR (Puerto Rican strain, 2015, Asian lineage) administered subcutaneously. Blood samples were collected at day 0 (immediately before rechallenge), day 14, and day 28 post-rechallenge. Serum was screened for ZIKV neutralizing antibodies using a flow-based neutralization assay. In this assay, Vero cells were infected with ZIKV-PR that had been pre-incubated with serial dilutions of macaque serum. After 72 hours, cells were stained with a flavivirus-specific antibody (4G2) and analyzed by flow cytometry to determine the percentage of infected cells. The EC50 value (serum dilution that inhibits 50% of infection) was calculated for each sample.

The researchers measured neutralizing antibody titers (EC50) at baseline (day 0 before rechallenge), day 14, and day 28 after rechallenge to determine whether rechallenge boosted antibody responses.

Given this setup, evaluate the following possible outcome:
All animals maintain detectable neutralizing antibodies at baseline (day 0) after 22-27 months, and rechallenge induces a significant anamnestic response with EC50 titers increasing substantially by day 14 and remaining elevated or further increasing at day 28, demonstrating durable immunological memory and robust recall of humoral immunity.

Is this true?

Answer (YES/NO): YES